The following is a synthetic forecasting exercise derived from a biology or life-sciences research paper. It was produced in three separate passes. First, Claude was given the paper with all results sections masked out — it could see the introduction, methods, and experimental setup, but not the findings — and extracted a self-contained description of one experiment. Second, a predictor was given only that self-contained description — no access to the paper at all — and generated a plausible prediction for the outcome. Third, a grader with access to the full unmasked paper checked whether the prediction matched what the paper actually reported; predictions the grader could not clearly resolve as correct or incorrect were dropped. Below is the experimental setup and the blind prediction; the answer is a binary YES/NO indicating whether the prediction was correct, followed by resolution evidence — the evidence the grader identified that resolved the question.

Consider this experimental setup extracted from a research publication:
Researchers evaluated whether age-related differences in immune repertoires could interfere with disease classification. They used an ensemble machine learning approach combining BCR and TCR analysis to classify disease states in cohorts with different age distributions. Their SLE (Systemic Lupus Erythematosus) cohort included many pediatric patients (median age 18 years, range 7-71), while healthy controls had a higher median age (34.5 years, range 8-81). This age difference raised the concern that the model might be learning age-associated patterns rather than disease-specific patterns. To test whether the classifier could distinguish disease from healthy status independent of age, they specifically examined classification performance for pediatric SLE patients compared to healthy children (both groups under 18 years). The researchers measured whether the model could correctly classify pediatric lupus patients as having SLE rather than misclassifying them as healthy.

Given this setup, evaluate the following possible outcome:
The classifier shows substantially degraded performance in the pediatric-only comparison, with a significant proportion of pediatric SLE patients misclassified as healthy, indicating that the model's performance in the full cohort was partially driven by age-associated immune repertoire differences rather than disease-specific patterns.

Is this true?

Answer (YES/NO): NO